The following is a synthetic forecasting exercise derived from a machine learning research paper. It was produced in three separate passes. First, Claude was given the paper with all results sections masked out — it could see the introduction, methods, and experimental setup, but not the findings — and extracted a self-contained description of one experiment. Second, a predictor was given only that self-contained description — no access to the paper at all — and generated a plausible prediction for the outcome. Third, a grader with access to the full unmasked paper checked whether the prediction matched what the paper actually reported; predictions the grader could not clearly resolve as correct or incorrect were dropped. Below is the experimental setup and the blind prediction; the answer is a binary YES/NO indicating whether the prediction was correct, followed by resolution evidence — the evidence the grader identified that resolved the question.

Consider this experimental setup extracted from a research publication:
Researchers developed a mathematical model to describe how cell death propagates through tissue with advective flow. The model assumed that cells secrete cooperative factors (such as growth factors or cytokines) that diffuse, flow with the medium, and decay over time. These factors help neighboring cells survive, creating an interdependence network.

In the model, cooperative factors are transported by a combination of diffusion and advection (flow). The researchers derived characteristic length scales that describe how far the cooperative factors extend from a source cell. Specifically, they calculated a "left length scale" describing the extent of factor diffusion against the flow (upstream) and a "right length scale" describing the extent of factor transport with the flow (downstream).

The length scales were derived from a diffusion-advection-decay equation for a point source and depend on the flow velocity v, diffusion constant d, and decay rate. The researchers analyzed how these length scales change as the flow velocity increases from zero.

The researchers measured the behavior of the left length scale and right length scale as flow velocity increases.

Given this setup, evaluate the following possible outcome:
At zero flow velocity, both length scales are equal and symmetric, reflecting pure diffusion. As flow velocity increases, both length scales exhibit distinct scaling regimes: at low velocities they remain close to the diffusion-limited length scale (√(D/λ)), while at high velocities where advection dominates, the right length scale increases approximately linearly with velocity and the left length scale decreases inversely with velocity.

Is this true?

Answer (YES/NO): NO